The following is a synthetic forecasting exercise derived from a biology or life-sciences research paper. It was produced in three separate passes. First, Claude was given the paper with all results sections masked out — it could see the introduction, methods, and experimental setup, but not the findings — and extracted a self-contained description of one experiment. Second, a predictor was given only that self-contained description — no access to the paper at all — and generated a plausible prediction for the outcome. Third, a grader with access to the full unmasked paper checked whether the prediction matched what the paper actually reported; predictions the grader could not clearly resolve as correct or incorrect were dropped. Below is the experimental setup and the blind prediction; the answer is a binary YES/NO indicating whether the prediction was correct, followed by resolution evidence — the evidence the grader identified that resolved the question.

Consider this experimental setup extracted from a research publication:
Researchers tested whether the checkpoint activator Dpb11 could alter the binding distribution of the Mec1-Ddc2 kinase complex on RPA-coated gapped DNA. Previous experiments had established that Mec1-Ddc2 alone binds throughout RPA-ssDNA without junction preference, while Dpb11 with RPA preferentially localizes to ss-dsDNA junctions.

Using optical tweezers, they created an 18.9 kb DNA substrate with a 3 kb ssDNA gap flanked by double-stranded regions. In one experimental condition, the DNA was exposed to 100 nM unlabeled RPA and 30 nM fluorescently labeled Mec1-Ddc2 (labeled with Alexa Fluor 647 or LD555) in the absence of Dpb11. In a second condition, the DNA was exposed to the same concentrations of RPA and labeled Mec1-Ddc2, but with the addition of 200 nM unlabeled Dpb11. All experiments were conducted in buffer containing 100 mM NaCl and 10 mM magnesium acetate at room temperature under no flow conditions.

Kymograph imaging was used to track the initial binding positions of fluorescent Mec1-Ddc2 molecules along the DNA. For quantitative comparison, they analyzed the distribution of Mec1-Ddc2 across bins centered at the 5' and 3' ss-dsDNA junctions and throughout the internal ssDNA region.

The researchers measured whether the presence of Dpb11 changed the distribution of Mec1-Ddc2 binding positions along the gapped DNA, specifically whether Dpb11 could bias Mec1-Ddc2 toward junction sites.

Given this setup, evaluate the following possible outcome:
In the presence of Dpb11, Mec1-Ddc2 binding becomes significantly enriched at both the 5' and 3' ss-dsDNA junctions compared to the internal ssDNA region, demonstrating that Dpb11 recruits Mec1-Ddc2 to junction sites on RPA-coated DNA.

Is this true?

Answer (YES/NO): YES